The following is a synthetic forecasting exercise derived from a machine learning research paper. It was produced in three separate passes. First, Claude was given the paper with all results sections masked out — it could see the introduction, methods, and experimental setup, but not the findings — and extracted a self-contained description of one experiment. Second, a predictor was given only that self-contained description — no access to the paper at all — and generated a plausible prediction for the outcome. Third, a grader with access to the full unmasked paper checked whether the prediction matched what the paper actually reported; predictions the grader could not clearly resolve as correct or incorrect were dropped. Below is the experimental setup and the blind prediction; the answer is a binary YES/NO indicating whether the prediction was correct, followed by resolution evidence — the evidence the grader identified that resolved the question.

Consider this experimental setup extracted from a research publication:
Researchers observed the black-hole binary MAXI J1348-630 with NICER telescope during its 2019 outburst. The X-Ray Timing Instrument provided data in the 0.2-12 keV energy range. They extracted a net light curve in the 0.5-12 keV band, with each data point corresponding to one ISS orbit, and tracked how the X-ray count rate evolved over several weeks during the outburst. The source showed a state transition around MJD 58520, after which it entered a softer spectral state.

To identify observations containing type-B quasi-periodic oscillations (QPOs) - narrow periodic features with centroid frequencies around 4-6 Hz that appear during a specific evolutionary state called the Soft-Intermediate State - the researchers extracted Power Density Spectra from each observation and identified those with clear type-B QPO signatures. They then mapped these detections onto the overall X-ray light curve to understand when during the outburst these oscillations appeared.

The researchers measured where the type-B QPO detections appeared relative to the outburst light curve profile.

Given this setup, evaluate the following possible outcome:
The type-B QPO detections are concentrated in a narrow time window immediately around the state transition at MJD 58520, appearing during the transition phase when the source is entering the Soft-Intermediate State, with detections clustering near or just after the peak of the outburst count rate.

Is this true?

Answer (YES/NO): NO